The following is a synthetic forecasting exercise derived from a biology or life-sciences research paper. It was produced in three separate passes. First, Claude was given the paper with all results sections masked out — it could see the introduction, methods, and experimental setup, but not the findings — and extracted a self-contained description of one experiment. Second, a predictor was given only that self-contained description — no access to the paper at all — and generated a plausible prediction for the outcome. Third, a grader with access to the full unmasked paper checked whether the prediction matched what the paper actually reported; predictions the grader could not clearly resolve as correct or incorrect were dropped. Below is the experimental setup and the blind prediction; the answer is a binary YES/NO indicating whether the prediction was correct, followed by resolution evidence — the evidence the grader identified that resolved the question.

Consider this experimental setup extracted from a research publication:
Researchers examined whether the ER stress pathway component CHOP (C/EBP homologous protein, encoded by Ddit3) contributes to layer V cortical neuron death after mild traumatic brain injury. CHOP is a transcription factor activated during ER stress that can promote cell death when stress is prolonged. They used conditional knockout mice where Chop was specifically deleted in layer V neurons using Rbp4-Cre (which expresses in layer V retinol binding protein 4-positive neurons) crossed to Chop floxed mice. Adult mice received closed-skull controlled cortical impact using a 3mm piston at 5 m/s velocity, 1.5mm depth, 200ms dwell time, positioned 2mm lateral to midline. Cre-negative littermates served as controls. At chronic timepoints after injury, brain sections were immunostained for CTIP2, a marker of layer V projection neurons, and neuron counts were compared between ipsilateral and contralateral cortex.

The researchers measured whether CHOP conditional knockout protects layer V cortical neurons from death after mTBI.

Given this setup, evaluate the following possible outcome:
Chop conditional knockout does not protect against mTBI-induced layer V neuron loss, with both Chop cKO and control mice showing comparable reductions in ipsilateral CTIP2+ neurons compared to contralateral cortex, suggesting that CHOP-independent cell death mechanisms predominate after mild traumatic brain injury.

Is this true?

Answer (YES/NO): YES